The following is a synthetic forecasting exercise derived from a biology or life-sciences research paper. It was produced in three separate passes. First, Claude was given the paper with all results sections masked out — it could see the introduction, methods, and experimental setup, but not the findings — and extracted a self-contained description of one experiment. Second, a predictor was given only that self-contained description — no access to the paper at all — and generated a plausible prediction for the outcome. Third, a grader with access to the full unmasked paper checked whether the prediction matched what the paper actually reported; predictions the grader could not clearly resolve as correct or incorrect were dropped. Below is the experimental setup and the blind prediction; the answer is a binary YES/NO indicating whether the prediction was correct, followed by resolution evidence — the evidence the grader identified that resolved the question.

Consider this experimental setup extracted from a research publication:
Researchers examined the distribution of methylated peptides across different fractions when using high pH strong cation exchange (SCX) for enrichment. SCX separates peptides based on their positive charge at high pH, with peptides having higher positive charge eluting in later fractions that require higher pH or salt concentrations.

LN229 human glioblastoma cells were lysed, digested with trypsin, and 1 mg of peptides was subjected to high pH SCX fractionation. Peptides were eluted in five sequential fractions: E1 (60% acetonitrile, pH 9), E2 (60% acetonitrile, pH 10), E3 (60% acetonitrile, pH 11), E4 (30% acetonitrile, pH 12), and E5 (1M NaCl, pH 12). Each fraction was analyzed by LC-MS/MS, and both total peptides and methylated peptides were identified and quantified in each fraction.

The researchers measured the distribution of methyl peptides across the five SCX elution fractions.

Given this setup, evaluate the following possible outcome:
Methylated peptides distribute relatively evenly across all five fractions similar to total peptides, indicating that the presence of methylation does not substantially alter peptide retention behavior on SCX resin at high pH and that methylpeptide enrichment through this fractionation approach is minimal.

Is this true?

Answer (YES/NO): NO